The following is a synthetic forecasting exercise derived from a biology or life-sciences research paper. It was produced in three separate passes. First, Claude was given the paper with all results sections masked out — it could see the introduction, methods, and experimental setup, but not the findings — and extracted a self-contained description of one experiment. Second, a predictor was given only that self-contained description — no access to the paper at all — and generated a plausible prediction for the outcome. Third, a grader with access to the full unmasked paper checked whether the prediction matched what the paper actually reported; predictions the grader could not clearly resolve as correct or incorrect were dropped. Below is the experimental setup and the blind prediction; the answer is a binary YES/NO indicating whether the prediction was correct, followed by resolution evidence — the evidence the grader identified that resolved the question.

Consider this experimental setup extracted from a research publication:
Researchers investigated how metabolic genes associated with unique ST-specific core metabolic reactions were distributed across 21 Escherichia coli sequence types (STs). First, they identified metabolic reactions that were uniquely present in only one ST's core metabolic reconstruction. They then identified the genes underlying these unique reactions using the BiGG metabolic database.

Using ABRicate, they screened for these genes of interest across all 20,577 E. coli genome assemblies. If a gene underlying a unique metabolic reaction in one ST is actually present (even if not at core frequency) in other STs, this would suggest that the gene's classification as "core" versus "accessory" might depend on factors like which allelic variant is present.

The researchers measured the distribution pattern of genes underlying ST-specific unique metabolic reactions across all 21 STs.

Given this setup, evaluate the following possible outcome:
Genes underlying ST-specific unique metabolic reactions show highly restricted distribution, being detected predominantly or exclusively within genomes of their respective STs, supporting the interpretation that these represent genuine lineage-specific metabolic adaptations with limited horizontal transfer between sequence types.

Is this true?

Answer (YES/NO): NO